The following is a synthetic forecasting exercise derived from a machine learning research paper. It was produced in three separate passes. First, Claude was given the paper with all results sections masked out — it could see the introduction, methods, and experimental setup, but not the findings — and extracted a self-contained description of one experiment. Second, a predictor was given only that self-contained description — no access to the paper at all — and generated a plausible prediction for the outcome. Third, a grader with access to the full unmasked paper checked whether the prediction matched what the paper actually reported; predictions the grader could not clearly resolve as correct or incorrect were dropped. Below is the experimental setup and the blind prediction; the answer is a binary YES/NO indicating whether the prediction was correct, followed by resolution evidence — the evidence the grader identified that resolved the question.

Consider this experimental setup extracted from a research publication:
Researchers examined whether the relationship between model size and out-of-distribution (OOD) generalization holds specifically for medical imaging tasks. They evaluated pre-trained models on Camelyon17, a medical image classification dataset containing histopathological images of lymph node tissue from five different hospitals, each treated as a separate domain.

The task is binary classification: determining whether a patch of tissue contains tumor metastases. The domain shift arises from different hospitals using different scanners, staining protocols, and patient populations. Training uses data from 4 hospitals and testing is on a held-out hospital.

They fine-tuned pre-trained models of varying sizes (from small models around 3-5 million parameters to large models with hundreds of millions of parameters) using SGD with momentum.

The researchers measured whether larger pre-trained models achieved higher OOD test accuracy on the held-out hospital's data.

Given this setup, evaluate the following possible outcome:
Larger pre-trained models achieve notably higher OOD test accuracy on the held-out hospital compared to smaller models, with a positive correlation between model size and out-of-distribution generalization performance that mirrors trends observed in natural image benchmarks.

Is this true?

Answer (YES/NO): NO